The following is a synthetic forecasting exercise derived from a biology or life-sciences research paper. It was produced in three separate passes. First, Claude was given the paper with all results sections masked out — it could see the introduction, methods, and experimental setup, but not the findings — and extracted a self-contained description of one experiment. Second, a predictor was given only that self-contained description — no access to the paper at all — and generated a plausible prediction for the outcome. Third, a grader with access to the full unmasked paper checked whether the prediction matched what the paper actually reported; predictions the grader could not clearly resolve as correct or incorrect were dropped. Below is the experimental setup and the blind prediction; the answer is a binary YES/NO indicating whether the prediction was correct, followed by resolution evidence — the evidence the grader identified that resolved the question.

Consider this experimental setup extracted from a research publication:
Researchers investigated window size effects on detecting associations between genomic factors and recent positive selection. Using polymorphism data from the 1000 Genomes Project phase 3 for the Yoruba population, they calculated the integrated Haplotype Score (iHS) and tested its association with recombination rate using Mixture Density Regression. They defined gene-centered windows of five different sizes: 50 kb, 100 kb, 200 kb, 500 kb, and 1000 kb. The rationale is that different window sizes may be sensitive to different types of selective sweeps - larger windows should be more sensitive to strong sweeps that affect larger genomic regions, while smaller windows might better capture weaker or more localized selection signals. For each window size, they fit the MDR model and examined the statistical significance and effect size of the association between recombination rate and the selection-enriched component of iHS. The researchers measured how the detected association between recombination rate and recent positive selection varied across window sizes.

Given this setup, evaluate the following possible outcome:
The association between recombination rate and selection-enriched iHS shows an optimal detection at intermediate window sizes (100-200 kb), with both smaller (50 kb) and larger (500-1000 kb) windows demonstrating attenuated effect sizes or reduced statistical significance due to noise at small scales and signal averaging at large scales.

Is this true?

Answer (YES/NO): NO